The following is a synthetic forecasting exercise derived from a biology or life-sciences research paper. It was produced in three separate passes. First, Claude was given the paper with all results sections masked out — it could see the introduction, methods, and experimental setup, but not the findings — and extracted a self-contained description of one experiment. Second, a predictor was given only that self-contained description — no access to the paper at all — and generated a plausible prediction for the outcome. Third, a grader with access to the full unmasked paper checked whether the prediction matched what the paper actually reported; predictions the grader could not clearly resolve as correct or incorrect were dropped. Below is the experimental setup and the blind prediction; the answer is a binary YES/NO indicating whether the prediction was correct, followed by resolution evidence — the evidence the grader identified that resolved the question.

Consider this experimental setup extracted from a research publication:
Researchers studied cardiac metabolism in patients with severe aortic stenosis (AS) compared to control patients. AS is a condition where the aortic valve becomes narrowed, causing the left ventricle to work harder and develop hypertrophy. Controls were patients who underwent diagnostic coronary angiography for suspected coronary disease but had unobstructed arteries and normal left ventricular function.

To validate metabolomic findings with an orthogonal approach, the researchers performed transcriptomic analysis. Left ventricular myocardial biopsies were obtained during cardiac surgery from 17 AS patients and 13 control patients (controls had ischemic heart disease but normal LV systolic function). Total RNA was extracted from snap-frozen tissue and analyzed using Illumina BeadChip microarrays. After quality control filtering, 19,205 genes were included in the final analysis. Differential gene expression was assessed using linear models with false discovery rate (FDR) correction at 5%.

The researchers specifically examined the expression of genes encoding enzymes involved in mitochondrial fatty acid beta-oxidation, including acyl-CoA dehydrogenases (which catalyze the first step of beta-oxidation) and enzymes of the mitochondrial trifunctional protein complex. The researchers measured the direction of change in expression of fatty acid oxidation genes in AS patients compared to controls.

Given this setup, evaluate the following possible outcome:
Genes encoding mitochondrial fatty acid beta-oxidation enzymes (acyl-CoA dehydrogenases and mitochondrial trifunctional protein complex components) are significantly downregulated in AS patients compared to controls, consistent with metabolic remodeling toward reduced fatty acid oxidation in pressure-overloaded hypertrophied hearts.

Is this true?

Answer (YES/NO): NO